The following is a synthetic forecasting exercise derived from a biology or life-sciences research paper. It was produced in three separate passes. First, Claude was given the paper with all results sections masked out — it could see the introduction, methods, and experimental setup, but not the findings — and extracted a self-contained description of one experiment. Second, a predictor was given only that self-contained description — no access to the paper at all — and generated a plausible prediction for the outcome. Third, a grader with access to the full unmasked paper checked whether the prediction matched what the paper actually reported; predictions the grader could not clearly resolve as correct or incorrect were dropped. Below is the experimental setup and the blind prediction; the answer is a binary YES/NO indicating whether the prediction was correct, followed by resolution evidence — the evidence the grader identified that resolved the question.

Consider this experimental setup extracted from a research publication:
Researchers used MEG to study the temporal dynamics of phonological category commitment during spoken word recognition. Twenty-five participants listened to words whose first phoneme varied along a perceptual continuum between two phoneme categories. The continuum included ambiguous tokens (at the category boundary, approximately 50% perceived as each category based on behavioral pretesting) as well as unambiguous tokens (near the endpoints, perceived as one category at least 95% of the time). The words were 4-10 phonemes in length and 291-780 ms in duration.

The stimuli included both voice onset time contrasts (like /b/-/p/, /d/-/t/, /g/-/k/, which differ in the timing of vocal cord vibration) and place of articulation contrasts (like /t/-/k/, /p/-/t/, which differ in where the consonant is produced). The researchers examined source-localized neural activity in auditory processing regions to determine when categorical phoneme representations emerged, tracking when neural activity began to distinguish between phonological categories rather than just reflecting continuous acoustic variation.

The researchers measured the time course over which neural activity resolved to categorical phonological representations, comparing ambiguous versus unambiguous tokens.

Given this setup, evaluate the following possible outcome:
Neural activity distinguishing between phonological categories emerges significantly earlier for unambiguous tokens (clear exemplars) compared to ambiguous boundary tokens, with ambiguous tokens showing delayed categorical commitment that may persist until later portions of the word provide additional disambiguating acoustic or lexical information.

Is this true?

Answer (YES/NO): NO